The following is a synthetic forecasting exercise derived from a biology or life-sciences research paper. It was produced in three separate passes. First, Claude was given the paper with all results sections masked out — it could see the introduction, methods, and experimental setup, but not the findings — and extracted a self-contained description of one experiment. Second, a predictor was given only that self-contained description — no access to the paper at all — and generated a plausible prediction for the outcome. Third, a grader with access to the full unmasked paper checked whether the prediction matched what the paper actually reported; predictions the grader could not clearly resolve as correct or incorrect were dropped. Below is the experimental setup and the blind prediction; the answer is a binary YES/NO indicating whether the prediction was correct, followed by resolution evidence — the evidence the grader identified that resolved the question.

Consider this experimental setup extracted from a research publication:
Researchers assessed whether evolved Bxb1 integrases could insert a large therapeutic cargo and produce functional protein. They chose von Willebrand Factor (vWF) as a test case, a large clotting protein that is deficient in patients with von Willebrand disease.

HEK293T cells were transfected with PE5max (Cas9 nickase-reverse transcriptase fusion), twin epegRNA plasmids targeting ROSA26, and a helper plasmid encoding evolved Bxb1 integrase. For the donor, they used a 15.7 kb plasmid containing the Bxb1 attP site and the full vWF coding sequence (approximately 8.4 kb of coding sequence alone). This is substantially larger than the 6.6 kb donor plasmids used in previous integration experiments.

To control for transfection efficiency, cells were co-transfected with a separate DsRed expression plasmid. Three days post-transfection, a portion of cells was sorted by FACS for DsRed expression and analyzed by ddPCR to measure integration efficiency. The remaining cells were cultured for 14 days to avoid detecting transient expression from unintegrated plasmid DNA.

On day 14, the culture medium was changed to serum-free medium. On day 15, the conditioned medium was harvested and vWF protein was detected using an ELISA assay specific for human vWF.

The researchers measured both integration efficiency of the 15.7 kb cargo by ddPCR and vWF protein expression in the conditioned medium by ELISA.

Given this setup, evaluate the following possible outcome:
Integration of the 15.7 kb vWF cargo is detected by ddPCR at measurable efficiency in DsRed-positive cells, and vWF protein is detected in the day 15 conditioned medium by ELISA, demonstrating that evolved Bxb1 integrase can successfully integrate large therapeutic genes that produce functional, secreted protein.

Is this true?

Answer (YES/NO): YES